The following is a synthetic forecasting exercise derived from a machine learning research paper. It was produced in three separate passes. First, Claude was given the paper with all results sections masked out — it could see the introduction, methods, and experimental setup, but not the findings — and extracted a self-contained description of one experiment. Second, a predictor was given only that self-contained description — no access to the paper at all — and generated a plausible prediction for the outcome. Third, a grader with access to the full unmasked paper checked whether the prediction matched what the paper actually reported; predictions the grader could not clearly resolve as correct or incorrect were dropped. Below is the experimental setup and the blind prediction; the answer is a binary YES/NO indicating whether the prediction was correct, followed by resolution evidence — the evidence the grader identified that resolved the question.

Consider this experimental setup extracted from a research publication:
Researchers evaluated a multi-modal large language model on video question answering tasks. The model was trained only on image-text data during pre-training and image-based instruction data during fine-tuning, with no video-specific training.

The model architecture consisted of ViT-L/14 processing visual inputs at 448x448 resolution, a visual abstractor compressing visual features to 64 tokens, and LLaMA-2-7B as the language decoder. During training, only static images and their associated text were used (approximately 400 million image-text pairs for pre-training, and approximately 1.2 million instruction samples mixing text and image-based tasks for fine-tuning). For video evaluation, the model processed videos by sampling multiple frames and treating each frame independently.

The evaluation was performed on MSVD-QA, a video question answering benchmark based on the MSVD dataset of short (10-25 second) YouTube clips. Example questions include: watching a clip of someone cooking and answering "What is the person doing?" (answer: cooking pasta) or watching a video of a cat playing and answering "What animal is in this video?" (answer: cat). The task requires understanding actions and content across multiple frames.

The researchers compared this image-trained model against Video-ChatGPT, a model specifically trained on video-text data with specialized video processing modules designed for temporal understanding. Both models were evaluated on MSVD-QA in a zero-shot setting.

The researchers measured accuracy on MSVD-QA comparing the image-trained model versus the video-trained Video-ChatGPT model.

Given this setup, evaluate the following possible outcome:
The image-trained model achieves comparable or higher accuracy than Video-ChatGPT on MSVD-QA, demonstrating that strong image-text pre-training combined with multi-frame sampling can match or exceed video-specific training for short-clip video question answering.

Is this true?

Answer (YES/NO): YES